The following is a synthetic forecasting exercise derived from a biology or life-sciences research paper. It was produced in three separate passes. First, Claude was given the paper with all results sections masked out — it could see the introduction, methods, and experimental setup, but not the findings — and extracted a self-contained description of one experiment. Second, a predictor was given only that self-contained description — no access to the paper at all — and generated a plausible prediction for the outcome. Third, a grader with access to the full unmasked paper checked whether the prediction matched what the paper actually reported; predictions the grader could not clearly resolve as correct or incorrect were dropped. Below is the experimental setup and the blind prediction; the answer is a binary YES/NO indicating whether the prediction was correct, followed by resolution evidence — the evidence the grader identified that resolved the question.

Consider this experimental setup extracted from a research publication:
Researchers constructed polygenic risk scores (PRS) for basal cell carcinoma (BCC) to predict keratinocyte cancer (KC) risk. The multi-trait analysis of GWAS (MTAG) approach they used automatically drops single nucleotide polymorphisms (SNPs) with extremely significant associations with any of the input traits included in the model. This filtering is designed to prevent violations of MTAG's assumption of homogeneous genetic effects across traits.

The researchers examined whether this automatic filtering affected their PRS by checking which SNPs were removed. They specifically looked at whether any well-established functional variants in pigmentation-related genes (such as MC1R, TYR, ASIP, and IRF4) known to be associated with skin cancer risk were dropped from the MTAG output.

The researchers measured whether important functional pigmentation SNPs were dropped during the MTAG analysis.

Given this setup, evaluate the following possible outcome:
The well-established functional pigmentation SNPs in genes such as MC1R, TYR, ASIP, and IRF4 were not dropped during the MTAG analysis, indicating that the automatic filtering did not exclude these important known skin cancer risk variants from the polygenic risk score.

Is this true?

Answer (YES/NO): NO